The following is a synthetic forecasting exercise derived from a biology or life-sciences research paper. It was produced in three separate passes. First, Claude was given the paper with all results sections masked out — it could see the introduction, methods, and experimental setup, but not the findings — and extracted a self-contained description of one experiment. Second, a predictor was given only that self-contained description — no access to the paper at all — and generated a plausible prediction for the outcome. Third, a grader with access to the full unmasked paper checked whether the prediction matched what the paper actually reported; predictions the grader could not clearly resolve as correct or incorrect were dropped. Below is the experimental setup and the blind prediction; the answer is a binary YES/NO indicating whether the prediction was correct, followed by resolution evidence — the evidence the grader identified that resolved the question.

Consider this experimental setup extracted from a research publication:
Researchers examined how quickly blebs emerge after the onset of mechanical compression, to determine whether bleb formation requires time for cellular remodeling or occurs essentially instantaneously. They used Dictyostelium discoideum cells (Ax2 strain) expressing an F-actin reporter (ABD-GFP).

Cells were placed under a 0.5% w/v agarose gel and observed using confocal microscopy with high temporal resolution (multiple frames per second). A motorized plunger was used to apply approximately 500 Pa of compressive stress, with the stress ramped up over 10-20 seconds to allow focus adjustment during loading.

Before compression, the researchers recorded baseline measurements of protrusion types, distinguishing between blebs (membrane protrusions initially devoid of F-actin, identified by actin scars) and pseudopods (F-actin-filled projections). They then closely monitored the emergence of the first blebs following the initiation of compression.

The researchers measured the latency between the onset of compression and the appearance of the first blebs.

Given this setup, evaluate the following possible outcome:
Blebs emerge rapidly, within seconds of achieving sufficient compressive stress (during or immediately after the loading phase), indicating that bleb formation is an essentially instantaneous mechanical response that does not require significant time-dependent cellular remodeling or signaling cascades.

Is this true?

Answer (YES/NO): YES